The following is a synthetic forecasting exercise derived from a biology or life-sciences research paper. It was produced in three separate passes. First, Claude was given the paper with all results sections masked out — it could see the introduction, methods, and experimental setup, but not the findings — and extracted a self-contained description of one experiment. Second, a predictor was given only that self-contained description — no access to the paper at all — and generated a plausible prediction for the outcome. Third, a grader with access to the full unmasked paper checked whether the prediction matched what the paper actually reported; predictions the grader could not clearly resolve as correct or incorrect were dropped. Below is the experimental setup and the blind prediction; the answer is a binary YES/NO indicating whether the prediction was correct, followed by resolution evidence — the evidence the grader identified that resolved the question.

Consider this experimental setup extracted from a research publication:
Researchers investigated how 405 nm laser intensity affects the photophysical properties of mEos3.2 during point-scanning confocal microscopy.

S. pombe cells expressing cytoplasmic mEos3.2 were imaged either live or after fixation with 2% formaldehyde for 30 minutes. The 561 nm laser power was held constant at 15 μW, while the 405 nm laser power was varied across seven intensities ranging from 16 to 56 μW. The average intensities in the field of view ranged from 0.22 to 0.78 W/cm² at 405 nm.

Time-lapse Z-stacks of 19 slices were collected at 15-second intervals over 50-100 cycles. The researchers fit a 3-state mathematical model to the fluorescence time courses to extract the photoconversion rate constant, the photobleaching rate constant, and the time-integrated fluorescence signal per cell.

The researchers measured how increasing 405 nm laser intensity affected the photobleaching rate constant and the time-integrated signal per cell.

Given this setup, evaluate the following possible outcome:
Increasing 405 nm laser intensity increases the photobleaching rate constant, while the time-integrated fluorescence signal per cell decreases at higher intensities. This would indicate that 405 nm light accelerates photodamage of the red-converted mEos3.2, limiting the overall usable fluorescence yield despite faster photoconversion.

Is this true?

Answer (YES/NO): YES